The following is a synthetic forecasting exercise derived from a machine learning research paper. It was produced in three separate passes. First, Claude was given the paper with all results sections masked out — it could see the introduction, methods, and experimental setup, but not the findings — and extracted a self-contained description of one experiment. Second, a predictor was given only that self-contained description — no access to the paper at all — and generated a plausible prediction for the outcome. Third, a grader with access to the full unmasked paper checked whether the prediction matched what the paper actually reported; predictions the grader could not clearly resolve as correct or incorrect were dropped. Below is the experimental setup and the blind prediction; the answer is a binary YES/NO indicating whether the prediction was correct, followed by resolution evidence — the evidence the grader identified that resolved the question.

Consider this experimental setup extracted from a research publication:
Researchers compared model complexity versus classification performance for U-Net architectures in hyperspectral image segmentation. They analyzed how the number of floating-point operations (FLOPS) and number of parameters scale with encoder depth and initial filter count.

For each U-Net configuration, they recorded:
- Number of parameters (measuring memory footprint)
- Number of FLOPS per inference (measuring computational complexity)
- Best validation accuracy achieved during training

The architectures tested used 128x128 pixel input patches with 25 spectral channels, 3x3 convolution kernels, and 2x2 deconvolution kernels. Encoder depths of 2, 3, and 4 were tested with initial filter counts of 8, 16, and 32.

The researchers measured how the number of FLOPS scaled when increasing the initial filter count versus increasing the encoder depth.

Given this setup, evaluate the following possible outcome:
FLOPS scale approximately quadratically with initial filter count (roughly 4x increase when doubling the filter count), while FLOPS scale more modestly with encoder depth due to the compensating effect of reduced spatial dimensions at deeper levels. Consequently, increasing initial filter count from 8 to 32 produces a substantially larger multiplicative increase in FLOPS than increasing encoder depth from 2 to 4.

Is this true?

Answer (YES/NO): YES